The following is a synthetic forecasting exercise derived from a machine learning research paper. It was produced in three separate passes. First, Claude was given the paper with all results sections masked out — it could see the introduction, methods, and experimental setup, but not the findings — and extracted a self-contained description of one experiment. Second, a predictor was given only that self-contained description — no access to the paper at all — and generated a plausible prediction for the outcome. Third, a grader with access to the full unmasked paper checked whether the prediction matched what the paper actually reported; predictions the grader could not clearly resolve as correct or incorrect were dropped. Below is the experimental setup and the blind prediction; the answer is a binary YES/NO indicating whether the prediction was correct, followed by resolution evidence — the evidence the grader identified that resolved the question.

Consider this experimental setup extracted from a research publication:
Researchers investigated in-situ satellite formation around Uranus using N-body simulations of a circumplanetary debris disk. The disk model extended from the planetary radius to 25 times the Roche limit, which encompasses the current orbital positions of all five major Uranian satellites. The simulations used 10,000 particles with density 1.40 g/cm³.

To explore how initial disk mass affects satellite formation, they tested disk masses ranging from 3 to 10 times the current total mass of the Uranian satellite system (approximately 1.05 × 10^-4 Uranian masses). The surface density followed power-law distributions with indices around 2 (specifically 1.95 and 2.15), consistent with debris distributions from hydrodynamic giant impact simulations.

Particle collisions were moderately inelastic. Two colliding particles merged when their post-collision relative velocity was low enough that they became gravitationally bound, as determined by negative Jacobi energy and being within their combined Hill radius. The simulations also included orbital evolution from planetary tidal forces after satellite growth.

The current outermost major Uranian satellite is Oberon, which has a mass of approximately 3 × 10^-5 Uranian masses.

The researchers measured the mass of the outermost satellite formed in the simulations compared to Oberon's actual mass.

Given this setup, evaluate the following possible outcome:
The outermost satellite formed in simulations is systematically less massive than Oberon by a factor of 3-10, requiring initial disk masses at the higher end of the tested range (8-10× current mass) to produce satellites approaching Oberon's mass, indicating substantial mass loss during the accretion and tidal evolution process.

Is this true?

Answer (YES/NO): NO